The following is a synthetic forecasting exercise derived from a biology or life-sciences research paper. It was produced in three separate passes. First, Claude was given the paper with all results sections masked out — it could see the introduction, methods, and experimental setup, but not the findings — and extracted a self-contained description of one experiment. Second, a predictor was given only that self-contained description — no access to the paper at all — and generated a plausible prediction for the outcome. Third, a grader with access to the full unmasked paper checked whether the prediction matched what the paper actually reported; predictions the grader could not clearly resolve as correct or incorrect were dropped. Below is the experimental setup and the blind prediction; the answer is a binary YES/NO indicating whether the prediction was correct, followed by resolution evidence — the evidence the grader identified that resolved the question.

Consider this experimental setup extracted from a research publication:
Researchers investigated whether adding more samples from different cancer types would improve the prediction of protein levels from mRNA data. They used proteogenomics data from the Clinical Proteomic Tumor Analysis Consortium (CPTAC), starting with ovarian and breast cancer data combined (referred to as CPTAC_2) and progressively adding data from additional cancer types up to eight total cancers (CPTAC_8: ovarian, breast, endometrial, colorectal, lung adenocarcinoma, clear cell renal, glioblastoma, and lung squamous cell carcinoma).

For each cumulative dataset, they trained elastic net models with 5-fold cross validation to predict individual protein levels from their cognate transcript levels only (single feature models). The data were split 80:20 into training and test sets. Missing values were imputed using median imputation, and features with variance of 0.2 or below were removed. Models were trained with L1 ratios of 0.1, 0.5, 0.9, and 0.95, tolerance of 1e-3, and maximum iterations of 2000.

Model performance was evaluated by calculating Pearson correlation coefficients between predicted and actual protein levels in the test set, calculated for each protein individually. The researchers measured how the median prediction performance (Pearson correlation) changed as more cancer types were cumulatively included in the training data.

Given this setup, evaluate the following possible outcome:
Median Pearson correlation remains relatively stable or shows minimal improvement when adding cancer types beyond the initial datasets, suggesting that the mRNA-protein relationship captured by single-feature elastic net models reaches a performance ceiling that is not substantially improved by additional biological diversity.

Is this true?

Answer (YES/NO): NO